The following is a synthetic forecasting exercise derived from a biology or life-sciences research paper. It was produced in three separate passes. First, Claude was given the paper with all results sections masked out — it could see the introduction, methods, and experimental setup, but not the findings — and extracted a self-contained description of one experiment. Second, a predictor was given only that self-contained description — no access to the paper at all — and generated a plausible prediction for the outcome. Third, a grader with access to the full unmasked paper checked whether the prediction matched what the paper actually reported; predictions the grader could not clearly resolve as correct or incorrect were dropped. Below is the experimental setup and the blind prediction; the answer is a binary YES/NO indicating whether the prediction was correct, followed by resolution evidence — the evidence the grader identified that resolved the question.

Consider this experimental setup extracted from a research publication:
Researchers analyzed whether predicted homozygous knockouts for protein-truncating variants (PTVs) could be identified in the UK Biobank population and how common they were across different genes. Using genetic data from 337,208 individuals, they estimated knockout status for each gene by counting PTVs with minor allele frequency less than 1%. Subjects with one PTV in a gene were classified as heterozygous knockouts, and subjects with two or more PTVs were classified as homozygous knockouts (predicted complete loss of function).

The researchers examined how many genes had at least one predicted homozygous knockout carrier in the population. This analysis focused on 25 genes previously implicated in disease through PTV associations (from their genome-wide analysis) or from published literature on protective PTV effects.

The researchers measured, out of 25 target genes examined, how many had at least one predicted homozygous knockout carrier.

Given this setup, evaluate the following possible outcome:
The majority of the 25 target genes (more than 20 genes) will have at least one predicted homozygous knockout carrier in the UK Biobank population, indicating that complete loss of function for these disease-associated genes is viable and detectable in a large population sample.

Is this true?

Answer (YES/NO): NO